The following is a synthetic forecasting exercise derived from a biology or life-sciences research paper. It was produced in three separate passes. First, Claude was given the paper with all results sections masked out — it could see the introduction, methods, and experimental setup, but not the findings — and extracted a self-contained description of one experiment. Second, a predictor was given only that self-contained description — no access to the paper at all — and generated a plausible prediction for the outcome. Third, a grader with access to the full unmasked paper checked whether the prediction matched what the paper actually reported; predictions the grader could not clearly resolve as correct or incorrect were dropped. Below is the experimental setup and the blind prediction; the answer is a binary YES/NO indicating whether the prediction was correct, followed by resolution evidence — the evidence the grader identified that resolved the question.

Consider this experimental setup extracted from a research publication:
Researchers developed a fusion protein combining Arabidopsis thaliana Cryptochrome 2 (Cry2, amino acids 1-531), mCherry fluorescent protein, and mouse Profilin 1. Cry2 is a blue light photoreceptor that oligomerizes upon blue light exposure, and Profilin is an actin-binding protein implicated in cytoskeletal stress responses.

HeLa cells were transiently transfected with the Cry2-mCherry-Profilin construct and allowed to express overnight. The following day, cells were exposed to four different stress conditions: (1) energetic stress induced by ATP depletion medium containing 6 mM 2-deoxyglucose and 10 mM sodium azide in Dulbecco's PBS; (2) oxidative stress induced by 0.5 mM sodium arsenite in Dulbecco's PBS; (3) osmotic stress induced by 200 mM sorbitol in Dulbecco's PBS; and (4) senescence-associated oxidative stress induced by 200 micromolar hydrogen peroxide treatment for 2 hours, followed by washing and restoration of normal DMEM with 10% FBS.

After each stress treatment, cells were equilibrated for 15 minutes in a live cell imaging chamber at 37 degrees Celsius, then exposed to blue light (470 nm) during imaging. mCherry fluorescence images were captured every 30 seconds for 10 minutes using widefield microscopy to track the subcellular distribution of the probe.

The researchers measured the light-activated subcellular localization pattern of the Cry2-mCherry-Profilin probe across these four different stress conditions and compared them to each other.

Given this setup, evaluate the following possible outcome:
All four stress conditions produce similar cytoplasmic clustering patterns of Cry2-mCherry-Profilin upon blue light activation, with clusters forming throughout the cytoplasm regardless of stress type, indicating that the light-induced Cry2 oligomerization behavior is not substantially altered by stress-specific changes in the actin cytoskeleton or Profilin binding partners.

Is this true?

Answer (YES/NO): NO